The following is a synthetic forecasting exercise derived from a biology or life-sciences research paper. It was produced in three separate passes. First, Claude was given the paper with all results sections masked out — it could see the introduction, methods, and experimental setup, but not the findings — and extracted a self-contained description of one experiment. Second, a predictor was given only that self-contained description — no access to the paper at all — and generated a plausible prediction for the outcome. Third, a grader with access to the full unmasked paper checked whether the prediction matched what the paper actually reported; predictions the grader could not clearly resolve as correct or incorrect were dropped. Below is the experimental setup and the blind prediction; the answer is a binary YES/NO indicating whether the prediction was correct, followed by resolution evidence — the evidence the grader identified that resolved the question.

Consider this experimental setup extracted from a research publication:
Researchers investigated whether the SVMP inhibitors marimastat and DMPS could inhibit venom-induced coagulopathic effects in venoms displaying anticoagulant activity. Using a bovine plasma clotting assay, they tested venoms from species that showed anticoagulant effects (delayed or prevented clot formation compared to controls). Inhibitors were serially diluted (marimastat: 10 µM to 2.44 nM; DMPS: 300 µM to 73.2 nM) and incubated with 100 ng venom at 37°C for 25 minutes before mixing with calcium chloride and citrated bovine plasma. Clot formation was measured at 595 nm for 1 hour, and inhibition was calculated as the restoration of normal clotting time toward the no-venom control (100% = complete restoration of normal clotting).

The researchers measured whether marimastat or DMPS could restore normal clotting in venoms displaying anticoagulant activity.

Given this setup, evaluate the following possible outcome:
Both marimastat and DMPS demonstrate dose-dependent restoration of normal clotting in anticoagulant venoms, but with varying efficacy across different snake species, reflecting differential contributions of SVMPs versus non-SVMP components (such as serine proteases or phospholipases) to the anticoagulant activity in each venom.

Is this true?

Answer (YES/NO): NO